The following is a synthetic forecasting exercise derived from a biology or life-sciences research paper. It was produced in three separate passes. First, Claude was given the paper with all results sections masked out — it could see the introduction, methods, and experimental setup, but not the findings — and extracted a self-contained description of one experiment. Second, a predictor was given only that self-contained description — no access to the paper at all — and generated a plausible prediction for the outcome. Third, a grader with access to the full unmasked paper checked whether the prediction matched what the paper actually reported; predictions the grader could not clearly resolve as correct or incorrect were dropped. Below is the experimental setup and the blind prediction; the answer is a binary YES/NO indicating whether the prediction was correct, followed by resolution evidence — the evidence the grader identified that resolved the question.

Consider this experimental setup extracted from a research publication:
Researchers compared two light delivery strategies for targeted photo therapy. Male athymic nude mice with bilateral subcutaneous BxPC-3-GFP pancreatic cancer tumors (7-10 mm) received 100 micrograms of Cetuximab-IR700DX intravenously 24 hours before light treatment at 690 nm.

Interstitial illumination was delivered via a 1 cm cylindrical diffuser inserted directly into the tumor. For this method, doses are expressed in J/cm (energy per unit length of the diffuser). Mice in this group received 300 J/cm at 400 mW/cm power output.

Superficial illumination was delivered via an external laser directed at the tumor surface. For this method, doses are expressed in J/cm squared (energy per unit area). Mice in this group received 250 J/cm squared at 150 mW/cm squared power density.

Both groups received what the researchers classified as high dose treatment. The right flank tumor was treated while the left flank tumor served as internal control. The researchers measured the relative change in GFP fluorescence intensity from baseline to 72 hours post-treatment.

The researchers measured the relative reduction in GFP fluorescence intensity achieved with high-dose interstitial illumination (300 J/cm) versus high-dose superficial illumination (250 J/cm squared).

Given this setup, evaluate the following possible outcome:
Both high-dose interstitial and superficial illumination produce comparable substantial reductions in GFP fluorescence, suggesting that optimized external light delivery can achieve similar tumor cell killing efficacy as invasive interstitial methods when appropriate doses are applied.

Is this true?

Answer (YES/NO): NO